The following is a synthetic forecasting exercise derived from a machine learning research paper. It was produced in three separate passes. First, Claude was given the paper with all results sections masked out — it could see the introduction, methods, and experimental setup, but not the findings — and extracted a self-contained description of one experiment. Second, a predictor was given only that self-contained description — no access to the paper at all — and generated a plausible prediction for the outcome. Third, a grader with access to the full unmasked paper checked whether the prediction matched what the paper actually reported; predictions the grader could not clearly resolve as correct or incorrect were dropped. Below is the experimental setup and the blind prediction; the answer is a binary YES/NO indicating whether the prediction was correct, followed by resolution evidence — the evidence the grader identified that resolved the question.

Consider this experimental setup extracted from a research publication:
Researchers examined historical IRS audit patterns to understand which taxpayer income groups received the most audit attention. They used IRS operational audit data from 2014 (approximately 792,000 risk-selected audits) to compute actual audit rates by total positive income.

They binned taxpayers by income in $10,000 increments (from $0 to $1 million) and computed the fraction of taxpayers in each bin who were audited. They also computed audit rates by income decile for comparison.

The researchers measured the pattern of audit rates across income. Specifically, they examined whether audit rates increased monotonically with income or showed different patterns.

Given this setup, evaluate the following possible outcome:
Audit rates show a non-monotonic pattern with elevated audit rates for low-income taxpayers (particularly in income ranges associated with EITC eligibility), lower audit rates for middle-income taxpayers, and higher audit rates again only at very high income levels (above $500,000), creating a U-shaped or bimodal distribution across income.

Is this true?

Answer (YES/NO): YES